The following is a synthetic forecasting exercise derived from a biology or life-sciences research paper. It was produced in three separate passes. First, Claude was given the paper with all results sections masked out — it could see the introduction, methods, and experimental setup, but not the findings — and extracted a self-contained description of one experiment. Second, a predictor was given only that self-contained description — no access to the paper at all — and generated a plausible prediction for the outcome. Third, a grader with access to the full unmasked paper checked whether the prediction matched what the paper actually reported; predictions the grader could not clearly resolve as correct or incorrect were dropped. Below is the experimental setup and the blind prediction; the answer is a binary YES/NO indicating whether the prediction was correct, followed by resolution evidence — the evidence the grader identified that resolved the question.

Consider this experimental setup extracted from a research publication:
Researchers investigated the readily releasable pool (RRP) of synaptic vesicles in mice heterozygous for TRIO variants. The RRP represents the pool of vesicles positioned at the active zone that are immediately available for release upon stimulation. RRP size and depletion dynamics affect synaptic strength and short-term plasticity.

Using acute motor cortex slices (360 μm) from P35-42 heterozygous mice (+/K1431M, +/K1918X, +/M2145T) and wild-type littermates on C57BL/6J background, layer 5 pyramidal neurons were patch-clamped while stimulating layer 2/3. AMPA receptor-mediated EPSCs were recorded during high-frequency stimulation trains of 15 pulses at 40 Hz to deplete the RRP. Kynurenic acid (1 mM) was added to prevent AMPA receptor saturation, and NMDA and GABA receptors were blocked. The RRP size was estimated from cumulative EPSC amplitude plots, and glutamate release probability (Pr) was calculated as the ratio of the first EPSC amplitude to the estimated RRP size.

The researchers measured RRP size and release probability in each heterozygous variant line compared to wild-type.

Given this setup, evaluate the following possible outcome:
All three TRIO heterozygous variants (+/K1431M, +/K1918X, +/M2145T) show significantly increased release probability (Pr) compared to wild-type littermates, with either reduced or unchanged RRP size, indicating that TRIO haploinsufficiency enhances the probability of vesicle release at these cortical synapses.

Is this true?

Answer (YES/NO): NO